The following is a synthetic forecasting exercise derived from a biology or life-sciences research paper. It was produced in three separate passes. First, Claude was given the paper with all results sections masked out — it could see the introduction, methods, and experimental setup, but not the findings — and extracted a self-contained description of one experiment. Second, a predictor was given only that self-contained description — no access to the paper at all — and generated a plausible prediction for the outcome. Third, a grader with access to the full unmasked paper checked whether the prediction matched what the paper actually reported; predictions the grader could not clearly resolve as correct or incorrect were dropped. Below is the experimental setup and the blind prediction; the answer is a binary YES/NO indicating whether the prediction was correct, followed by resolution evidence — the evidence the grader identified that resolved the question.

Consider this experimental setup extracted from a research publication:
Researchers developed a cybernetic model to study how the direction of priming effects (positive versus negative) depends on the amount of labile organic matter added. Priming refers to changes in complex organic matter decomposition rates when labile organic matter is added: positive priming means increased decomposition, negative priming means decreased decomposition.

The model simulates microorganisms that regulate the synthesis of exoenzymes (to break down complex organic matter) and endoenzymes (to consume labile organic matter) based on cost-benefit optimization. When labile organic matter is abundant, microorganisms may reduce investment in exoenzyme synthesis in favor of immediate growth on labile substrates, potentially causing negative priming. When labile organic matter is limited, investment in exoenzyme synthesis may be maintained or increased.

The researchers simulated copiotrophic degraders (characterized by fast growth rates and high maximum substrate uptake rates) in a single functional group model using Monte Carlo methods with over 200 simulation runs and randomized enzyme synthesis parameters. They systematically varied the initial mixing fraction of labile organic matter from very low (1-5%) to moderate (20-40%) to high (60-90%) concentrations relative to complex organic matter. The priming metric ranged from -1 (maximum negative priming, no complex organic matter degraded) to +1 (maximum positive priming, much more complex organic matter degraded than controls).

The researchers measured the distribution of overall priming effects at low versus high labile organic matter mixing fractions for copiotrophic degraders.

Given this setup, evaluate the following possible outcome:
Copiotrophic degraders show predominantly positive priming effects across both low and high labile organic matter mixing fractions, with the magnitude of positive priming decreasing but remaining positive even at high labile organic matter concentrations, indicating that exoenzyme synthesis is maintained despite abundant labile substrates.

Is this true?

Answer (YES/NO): NO